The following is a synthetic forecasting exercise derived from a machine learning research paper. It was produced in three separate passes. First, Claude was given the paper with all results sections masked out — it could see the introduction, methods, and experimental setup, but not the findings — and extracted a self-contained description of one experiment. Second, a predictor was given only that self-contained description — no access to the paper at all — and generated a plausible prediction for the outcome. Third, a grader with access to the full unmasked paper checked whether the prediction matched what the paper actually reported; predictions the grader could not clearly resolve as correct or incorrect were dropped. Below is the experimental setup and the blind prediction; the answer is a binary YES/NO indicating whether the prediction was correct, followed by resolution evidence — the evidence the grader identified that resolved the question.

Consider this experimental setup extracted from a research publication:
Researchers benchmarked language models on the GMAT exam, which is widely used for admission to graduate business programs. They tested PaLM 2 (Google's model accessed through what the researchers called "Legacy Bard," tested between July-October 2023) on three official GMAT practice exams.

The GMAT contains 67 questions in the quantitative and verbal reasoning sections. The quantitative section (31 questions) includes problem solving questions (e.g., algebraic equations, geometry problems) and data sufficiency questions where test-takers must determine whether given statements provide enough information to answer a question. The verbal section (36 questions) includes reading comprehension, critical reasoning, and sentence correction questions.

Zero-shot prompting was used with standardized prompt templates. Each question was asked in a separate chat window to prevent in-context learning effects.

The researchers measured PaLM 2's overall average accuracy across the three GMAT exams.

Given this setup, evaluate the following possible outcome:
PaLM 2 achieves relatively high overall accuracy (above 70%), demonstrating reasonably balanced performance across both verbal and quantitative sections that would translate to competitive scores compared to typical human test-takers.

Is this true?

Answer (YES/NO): NO